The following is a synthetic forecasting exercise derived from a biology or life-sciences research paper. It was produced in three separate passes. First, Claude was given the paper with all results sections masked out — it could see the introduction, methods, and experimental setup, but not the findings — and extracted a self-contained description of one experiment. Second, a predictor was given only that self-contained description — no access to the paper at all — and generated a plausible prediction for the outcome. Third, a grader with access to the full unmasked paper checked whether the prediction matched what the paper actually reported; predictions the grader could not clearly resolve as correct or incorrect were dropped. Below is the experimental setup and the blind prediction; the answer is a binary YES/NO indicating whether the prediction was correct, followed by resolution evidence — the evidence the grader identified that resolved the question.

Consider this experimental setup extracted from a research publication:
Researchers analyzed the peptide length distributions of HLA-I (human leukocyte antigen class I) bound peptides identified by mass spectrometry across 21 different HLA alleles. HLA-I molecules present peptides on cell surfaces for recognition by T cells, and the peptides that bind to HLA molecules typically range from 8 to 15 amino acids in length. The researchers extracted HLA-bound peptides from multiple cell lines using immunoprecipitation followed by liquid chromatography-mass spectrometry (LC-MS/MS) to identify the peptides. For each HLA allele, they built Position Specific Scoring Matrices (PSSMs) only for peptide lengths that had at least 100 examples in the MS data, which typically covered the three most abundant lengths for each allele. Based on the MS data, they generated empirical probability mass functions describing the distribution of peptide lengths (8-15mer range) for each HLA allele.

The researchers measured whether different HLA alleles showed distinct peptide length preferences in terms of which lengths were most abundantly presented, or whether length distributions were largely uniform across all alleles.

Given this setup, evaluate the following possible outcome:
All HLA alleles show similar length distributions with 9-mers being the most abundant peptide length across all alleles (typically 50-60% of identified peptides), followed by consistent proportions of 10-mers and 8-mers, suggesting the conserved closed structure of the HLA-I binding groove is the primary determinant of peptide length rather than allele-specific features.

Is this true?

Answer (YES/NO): NO